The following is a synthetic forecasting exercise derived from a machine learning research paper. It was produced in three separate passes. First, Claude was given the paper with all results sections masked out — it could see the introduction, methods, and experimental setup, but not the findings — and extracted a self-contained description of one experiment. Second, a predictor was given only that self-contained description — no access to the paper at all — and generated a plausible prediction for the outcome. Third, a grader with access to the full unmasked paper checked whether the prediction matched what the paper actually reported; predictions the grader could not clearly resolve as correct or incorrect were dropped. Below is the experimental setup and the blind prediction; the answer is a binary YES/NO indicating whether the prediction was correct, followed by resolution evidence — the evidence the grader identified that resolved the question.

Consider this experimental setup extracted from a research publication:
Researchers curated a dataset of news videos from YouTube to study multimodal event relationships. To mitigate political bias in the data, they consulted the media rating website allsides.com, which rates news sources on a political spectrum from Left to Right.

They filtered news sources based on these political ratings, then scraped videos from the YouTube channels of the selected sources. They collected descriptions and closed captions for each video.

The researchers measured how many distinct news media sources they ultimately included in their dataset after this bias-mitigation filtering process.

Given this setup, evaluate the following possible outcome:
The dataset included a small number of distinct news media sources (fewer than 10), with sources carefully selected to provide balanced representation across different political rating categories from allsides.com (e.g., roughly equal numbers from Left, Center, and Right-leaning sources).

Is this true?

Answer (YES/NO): NO